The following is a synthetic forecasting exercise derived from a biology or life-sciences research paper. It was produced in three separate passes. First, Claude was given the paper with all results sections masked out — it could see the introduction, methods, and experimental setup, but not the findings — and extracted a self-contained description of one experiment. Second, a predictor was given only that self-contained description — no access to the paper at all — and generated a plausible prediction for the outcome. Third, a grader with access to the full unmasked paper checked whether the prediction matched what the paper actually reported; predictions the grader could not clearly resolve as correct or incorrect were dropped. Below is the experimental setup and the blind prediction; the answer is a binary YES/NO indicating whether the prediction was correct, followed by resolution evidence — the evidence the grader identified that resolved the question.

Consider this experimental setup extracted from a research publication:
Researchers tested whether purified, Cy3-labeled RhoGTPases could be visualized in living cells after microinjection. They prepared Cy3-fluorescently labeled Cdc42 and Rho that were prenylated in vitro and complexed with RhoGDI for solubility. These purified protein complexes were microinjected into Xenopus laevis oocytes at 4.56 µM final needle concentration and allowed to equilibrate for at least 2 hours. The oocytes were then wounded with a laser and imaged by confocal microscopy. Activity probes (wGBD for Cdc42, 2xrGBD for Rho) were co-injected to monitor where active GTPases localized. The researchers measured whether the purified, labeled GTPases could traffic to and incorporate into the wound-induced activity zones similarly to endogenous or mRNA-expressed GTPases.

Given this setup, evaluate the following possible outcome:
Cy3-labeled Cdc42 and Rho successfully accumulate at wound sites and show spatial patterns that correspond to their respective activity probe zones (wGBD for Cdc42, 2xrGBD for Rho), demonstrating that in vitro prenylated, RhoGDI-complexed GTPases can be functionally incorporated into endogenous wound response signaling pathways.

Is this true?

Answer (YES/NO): YES